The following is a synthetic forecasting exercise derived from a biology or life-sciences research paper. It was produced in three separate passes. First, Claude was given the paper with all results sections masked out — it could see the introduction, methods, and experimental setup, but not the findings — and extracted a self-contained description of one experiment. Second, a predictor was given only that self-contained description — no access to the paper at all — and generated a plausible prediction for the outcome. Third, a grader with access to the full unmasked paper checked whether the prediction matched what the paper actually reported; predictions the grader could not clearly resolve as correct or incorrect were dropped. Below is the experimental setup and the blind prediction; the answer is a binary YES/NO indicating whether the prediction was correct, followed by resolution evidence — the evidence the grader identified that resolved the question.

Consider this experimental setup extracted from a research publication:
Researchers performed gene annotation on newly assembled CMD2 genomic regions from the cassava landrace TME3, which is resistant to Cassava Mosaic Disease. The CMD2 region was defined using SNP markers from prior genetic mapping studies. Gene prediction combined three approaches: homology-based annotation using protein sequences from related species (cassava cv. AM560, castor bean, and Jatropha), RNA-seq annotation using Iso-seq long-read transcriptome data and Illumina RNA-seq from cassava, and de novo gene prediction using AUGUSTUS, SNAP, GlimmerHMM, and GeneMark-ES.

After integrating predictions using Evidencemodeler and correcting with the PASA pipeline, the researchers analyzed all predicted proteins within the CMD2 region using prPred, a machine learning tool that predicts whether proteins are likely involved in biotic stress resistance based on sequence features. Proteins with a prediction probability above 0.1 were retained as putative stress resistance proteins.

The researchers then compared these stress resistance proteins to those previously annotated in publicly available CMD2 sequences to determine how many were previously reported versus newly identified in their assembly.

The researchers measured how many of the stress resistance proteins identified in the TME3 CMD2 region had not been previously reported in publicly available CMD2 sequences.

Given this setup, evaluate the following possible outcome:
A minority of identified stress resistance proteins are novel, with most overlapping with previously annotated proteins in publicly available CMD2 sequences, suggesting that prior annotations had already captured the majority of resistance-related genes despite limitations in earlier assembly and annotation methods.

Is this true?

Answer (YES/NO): YES